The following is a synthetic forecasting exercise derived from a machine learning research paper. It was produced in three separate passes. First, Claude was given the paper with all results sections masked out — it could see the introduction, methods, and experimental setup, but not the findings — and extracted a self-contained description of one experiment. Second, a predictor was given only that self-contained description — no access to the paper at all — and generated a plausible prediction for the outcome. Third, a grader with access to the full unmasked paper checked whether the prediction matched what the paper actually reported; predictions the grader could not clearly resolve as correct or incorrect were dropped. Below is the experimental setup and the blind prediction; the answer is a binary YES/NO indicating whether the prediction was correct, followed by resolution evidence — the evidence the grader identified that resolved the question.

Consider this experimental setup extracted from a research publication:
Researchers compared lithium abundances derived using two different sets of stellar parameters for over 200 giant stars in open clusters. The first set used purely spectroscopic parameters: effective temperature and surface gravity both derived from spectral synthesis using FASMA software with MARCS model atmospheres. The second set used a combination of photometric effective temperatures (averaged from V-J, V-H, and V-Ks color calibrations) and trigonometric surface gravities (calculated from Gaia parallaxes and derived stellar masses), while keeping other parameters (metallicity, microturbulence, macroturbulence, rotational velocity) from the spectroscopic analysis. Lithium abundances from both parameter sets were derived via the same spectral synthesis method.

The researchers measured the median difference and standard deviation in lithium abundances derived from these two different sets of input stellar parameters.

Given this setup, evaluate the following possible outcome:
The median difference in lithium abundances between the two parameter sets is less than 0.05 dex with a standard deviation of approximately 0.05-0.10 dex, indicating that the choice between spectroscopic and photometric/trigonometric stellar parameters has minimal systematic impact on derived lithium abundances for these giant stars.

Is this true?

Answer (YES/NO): NO